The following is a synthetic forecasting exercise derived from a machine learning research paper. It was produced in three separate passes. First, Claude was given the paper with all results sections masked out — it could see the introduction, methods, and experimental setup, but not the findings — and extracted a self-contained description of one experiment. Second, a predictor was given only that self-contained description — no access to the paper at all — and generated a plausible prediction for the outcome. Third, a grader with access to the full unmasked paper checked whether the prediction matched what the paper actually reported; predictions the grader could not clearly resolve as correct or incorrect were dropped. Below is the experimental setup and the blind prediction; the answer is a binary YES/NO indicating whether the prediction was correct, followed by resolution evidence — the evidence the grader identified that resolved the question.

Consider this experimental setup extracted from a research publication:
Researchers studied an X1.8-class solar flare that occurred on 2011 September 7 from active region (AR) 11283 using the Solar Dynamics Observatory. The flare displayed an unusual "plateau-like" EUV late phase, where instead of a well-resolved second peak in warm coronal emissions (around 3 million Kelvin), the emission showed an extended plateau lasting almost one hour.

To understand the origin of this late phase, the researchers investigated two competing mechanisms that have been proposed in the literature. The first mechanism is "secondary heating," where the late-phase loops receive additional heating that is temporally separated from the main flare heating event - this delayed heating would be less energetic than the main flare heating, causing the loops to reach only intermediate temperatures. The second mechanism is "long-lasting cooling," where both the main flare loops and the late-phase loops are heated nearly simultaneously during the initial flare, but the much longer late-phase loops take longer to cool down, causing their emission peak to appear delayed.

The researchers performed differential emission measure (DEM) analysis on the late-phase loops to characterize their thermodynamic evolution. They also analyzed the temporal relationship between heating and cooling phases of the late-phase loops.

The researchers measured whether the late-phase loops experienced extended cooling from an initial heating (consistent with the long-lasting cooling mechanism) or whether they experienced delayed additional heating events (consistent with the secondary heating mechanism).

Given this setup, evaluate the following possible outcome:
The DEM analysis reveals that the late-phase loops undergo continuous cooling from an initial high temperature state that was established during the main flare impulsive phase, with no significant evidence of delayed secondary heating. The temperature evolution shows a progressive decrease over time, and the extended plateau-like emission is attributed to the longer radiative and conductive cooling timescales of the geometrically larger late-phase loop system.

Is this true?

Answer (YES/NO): NO